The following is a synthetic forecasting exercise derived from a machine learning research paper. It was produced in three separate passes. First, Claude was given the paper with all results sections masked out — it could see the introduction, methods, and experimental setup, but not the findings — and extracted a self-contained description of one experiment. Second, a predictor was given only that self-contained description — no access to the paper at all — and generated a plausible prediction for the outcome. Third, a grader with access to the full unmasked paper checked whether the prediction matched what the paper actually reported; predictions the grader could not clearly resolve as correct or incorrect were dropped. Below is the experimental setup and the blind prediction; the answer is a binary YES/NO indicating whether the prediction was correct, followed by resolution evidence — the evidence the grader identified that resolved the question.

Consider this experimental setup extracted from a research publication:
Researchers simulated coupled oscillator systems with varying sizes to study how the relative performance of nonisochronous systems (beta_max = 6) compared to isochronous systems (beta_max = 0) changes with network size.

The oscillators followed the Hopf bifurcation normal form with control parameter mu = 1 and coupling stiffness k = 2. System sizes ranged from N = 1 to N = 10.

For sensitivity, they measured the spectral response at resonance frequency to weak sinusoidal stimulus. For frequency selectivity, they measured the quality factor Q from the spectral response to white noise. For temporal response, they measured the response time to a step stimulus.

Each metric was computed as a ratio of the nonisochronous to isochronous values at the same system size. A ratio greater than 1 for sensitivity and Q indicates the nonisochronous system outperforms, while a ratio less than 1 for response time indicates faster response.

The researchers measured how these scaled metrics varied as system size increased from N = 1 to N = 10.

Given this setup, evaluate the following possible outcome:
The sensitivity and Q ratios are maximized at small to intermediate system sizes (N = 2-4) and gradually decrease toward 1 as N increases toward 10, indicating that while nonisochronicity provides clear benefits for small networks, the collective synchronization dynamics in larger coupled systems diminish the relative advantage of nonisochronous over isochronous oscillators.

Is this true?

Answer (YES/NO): NO